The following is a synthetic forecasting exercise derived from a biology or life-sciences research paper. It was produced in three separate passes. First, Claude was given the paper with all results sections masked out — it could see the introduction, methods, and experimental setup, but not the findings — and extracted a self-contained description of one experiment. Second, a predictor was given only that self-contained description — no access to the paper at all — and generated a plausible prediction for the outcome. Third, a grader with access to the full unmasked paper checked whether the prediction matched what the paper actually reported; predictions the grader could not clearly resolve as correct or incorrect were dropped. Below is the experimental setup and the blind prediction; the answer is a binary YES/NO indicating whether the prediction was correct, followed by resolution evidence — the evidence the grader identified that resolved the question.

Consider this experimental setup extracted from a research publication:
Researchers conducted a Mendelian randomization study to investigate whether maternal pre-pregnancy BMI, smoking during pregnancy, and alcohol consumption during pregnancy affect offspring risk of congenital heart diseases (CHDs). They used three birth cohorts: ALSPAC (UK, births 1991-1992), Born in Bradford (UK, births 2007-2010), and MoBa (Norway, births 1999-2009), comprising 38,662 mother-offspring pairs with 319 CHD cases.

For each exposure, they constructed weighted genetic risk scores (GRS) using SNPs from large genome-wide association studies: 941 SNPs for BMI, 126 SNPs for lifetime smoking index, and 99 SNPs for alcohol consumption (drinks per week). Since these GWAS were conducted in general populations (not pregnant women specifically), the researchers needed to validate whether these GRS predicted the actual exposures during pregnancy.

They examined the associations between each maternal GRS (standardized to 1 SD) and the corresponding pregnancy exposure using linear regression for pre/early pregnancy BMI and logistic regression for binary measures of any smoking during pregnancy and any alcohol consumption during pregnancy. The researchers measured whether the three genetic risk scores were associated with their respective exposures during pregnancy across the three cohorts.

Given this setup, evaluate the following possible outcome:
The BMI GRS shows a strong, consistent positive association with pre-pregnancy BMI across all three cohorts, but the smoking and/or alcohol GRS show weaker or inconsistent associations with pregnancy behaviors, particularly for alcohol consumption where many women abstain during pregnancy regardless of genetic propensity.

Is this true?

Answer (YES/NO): NO